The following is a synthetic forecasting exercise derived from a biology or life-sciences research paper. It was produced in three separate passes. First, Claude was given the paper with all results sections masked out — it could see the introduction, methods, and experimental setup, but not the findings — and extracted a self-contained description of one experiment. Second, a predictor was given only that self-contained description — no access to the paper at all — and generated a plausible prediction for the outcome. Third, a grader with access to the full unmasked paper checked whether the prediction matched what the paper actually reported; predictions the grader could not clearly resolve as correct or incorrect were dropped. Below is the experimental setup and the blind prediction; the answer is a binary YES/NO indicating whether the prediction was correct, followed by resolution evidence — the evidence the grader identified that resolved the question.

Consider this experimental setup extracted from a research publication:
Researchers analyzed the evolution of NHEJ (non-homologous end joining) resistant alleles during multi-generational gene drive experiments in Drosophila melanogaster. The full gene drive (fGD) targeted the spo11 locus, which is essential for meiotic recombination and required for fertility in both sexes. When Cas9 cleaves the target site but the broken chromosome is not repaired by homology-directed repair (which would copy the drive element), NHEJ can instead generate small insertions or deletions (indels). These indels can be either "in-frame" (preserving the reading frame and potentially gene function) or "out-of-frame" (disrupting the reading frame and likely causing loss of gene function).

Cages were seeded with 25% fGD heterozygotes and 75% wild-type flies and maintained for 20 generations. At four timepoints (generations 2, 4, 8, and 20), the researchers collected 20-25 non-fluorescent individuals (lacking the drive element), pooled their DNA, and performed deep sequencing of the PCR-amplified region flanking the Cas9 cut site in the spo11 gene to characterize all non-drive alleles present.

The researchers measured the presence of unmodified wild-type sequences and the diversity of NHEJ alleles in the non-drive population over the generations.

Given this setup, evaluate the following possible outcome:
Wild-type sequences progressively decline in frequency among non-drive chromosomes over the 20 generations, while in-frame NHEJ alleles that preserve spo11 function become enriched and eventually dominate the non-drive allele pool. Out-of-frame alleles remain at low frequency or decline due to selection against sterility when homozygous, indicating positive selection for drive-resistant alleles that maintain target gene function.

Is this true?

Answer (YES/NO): YES